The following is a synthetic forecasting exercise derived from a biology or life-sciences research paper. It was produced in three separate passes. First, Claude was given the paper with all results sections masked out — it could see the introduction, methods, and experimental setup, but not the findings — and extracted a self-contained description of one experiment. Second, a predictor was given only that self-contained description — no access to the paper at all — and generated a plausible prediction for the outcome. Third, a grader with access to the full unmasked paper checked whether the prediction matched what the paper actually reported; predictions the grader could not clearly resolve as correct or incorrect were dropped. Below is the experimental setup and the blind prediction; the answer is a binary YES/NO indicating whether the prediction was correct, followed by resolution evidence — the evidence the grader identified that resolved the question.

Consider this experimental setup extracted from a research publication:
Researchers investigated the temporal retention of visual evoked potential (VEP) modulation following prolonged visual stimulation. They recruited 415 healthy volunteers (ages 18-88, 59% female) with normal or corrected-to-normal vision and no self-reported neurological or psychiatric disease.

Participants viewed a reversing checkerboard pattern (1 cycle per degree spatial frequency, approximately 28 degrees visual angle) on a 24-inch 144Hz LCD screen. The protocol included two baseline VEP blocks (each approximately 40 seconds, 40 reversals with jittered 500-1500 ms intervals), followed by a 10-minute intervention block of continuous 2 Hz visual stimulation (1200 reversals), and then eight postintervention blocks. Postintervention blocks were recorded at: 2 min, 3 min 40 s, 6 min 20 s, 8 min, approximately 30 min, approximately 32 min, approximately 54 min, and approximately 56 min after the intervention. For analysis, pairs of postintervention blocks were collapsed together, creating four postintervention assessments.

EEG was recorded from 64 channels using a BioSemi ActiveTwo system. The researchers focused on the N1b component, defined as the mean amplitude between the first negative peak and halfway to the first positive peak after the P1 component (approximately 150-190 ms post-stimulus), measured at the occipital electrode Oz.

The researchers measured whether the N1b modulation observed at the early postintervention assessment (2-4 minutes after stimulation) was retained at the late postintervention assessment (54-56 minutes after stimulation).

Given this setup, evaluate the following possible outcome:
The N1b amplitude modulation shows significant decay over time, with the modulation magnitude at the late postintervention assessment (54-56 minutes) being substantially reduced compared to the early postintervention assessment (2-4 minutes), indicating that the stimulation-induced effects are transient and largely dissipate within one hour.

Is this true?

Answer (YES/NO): NO